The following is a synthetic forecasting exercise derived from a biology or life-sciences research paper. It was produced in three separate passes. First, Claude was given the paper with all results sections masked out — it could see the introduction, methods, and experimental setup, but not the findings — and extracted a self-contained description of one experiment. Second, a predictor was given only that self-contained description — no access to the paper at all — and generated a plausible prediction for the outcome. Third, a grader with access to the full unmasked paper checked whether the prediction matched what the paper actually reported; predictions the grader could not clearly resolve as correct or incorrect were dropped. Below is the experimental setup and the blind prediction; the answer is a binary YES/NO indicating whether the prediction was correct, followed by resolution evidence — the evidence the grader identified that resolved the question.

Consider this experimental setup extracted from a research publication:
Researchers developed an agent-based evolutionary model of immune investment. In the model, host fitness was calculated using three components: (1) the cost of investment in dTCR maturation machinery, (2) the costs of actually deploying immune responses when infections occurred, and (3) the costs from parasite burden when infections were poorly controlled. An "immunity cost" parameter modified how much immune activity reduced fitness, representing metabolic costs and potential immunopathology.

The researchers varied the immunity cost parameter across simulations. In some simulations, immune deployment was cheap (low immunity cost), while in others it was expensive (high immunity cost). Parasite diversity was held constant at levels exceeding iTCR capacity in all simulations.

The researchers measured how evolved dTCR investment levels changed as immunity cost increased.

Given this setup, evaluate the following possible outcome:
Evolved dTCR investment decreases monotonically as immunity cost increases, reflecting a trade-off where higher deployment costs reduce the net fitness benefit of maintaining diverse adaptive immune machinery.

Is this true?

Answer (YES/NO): YES